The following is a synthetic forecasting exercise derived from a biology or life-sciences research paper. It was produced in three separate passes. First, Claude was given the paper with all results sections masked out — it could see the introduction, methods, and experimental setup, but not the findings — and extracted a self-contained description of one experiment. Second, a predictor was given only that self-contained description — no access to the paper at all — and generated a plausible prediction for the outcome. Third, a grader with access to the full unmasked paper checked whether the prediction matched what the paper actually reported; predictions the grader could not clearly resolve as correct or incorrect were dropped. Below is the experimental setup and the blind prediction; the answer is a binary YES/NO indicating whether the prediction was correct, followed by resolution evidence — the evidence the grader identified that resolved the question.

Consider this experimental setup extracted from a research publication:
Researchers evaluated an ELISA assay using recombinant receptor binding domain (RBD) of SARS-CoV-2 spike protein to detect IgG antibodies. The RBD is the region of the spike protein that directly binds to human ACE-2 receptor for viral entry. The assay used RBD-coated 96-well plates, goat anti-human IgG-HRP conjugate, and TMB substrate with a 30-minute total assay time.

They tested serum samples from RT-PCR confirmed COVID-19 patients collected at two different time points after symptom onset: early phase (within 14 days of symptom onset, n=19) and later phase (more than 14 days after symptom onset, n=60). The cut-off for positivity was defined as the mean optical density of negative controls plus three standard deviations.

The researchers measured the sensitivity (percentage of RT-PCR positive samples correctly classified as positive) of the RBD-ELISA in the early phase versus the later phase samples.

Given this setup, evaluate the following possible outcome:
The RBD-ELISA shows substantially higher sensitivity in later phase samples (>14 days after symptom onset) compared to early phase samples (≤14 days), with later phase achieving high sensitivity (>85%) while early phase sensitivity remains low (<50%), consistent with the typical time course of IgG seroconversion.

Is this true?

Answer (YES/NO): NO